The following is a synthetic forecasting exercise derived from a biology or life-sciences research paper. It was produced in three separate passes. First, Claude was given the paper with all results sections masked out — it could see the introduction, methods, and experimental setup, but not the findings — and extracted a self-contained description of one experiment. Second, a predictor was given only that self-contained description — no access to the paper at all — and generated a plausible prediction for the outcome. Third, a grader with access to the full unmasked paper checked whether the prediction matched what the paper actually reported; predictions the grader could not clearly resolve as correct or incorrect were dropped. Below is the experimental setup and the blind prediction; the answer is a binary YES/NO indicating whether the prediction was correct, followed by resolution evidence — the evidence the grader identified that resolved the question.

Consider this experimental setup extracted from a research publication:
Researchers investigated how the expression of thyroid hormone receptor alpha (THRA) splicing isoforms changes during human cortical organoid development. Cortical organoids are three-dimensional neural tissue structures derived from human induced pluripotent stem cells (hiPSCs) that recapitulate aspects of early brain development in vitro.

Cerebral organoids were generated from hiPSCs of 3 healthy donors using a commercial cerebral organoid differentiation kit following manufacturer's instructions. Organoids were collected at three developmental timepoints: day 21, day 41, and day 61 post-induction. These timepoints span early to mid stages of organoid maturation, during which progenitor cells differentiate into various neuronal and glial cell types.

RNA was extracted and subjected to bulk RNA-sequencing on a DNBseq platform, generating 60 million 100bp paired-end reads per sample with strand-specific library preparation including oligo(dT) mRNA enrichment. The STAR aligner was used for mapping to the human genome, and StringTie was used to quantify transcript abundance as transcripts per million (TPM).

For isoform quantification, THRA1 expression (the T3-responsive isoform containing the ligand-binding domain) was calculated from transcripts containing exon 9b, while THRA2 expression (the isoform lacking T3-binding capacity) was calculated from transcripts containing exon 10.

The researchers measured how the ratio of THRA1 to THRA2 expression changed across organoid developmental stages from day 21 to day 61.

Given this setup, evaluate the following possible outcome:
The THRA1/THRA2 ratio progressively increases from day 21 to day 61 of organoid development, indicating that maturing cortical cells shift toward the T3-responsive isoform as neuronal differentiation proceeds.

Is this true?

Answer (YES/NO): NO